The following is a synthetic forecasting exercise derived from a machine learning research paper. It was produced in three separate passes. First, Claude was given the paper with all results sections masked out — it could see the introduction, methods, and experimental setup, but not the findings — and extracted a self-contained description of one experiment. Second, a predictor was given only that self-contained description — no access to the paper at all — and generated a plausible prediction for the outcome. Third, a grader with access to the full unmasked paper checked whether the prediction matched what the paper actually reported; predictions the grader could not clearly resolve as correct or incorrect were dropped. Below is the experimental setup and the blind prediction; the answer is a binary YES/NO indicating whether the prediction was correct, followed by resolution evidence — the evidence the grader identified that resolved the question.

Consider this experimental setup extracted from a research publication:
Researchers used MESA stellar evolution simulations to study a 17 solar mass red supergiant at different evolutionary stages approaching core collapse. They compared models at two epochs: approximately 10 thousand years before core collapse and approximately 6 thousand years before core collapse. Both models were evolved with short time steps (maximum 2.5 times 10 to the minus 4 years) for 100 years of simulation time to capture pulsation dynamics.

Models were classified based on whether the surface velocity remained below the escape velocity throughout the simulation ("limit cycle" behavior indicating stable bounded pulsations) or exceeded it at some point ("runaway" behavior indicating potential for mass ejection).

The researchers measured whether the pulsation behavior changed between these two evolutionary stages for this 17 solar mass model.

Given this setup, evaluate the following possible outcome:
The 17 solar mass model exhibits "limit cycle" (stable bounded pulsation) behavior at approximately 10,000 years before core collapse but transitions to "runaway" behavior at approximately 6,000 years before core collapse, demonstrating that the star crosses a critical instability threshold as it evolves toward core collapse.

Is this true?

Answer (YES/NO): YES